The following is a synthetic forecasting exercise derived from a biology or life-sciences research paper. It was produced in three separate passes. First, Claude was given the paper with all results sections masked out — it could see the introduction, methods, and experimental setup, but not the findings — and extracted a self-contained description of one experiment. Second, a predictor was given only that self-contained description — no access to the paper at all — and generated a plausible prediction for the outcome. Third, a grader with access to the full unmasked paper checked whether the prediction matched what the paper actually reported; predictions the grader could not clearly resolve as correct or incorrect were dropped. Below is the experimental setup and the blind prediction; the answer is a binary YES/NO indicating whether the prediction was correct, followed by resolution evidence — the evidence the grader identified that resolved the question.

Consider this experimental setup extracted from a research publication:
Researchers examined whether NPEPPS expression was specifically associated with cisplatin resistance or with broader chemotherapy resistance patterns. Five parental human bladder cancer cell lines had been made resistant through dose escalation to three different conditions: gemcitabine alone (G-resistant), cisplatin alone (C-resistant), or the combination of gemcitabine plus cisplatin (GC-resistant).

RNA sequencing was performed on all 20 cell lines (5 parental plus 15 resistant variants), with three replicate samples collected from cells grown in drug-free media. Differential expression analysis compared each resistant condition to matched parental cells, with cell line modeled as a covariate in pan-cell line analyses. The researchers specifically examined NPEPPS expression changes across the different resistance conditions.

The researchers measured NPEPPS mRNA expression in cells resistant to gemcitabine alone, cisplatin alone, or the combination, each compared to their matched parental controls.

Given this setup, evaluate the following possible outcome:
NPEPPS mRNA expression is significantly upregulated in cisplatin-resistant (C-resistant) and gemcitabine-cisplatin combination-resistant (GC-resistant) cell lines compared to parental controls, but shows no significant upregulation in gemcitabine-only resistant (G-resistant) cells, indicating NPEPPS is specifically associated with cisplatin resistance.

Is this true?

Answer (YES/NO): NO